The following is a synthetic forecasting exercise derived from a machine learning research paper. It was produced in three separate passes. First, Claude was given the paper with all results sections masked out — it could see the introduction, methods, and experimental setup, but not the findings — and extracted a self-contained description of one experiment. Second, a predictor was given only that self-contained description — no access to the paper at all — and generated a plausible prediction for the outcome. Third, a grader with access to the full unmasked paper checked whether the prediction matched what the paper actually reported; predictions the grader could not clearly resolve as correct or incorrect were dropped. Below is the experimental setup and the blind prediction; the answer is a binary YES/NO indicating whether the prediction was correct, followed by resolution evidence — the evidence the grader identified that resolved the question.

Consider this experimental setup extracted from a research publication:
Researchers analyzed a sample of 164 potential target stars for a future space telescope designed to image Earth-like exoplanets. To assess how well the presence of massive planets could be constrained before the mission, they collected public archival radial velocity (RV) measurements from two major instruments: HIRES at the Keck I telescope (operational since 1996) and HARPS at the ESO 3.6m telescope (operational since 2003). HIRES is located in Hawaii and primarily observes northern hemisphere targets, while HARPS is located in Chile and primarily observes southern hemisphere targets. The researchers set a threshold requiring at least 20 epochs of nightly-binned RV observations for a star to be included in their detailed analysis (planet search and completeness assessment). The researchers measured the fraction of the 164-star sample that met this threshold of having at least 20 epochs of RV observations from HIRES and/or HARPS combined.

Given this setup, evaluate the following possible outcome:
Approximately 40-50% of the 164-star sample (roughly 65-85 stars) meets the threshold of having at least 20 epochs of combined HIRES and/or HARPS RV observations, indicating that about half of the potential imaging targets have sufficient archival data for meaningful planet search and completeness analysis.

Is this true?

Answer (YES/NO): NO